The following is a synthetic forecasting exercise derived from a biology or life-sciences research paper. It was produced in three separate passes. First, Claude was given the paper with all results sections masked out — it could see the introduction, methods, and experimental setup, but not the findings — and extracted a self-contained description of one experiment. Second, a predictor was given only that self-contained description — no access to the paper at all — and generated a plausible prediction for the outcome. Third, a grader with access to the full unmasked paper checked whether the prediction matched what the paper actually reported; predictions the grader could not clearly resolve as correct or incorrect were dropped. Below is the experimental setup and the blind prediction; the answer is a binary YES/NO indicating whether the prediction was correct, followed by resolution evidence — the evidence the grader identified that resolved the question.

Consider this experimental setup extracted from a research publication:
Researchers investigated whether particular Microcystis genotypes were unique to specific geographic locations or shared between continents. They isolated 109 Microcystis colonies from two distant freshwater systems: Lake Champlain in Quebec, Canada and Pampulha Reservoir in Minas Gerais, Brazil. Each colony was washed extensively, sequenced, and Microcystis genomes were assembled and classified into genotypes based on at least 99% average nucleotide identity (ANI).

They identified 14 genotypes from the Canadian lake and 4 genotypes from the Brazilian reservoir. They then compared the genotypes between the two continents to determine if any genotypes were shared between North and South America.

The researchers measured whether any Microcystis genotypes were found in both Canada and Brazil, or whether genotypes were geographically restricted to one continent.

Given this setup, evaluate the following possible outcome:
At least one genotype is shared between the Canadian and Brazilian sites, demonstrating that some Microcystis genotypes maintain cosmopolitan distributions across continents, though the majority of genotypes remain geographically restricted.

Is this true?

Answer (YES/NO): NO